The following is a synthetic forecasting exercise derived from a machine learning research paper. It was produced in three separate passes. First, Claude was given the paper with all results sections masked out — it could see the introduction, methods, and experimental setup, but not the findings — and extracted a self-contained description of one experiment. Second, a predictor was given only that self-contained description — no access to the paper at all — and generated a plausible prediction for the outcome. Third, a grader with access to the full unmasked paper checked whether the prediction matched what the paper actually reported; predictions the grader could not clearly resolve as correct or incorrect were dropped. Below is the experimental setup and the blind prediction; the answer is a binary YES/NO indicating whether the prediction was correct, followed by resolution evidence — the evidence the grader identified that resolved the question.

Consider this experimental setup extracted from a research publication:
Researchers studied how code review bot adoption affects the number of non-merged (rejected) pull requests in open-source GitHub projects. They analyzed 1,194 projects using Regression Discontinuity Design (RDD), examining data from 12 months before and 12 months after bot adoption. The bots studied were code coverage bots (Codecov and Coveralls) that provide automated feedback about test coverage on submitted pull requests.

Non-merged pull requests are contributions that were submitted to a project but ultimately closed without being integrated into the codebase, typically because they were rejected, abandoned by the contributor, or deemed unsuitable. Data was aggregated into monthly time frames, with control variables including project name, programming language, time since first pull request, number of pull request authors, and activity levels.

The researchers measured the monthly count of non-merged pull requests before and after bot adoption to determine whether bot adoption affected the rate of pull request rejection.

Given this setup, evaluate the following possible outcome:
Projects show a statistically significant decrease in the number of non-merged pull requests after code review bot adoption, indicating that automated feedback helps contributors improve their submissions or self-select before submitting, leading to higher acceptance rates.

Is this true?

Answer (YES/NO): YES